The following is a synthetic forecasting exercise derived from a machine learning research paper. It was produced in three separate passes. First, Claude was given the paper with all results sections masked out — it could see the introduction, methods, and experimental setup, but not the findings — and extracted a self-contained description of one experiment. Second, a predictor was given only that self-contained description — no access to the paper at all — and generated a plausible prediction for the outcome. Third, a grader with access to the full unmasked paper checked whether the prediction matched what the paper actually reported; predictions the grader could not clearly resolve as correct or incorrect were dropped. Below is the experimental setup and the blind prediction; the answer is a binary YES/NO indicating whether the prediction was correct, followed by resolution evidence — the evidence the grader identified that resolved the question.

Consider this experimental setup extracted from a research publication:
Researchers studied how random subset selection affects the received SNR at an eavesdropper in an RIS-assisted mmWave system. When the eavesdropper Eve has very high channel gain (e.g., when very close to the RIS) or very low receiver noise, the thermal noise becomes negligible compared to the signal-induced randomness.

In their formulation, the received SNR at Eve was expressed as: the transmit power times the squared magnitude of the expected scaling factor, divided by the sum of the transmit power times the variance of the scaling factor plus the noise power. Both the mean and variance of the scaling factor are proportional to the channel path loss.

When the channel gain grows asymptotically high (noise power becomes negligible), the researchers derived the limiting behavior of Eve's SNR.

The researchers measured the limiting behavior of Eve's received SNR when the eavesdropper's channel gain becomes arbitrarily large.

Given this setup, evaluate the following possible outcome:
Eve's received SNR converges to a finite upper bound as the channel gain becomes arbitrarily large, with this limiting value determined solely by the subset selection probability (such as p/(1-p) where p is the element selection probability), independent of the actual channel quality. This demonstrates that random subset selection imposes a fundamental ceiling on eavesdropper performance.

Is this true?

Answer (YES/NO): NO